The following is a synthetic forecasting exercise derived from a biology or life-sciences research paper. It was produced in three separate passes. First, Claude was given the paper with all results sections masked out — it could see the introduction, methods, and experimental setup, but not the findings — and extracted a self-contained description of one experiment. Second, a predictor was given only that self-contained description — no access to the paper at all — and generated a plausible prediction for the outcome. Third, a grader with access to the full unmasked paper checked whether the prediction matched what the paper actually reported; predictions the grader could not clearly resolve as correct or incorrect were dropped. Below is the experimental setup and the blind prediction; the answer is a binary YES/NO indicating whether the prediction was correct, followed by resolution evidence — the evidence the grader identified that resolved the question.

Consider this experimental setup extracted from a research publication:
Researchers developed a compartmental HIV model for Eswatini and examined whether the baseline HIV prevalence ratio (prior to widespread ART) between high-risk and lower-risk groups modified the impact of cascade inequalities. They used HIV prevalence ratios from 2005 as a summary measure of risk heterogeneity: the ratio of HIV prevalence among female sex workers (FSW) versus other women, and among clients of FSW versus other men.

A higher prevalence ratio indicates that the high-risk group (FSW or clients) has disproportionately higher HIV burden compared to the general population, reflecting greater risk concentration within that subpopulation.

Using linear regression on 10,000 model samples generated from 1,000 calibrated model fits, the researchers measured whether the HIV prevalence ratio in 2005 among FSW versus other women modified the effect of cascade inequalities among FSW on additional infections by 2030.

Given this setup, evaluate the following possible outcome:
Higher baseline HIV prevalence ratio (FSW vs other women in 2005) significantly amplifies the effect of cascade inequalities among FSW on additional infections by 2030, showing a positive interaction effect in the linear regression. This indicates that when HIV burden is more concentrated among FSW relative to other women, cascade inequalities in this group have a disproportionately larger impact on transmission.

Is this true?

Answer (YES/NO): NO